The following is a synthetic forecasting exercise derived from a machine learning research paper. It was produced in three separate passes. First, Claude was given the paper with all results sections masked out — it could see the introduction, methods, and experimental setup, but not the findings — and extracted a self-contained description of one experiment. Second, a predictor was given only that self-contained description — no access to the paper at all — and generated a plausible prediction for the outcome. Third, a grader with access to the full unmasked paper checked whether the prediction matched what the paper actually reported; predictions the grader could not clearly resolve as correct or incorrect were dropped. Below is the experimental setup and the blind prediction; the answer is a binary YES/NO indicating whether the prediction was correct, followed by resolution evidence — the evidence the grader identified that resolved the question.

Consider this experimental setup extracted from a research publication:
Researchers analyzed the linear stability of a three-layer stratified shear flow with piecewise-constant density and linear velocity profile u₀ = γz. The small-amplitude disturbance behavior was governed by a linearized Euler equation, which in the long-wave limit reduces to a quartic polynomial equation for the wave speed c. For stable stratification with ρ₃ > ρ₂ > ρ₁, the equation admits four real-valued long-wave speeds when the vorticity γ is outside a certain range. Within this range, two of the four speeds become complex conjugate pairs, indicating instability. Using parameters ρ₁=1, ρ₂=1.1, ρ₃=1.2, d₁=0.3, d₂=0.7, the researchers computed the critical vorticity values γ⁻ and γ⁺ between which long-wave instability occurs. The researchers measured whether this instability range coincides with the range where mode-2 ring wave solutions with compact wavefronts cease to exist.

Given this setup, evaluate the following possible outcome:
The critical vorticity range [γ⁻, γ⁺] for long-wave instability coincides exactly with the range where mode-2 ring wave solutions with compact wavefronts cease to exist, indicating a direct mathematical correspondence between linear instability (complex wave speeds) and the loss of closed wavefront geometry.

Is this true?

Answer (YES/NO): YES